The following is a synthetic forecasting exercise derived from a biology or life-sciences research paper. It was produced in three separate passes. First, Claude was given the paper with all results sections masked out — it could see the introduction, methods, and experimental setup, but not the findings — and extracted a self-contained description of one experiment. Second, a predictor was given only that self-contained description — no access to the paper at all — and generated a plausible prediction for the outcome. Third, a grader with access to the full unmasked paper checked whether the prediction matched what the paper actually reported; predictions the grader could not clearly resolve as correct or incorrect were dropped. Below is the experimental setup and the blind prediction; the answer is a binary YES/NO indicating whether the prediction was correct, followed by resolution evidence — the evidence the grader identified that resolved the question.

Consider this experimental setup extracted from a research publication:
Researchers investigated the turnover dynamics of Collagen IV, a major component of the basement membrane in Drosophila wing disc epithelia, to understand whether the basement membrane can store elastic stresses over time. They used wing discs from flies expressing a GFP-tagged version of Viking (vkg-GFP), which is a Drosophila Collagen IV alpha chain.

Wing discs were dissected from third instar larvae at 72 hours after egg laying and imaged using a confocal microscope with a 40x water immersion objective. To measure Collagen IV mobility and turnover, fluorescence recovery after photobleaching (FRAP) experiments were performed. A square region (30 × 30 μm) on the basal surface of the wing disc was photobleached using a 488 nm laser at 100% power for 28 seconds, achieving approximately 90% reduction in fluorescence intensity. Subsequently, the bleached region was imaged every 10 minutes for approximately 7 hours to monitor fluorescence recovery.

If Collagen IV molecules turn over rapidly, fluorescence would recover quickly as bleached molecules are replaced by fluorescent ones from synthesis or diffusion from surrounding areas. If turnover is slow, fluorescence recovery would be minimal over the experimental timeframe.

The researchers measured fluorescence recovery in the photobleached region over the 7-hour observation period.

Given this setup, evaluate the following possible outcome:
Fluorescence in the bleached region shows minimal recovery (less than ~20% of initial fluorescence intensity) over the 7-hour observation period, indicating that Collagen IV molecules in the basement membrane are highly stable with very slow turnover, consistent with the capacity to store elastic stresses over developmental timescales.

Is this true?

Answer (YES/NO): YES